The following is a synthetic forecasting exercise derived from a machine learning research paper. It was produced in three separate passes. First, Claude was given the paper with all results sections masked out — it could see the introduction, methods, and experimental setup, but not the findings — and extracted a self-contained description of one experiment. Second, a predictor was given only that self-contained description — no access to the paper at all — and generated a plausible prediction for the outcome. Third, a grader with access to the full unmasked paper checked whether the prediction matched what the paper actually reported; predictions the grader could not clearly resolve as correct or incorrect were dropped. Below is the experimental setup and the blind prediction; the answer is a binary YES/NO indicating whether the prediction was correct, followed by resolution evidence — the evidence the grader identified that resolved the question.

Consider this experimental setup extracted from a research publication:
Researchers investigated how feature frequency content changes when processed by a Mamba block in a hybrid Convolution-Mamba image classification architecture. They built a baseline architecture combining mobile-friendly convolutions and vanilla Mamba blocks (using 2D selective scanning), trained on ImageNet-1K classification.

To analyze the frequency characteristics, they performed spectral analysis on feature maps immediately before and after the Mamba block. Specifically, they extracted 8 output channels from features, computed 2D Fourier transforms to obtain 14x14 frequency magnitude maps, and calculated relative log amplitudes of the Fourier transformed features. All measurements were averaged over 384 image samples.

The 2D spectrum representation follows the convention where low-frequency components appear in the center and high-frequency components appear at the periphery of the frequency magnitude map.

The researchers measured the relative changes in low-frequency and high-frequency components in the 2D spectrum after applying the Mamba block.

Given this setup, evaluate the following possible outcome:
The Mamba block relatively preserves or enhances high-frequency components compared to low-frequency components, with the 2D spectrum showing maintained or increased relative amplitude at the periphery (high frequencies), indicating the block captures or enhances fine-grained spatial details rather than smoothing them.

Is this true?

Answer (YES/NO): NO